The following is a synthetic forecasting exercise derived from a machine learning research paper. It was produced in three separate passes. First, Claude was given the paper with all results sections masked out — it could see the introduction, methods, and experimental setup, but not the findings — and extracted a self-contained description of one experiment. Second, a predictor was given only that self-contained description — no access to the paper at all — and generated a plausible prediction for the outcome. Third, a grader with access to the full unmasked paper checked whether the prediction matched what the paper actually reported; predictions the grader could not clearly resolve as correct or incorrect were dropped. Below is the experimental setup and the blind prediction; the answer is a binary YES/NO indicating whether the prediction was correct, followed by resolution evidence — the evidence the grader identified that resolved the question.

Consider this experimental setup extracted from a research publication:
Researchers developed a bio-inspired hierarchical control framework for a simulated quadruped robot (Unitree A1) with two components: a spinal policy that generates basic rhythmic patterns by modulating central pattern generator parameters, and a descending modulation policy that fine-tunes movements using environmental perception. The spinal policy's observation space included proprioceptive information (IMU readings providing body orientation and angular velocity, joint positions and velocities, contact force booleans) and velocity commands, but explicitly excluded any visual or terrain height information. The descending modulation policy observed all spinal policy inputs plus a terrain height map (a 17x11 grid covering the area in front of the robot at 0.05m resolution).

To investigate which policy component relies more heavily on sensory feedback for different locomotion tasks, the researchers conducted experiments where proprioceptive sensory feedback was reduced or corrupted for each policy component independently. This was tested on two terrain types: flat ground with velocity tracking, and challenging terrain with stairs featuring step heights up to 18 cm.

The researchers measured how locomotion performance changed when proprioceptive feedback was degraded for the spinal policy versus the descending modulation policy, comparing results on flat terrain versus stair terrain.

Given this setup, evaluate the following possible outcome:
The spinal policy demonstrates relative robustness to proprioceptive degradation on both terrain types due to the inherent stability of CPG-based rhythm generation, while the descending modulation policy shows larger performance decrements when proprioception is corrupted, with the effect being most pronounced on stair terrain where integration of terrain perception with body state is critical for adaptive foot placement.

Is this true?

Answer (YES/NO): YES